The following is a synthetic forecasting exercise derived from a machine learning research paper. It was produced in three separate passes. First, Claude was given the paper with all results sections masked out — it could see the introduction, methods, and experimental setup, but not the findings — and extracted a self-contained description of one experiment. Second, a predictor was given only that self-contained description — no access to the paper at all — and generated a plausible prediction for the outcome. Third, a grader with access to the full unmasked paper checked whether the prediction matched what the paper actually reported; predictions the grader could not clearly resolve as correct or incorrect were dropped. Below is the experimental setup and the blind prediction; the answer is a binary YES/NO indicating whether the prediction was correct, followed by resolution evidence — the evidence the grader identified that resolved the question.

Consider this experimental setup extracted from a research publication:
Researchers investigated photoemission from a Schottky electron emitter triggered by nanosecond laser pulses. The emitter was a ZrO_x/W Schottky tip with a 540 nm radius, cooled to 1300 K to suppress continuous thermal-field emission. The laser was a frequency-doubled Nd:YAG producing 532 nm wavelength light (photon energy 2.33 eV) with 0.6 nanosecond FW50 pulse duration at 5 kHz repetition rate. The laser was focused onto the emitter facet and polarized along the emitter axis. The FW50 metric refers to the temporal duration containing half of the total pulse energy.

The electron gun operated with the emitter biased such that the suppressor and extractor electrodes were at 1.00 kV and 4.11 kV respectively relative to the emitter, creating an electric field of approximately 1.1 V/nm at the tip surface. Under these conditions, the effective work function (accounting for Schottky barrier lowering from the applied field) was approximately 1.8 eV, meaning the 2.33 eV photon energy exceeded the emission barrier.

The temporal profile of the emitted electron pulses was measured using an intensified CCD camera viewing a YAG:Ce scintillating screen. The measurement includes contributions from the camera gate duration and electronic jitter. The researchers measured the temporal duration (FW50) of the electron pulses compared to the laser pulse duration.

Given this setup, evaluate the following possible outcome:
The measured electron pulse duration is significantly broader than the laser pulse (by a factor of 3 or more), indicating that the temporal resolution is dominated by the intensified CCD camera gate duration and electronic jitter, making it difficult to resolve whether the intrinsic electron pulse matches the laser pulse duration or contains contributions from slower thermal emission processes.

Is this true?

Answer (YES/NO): NO